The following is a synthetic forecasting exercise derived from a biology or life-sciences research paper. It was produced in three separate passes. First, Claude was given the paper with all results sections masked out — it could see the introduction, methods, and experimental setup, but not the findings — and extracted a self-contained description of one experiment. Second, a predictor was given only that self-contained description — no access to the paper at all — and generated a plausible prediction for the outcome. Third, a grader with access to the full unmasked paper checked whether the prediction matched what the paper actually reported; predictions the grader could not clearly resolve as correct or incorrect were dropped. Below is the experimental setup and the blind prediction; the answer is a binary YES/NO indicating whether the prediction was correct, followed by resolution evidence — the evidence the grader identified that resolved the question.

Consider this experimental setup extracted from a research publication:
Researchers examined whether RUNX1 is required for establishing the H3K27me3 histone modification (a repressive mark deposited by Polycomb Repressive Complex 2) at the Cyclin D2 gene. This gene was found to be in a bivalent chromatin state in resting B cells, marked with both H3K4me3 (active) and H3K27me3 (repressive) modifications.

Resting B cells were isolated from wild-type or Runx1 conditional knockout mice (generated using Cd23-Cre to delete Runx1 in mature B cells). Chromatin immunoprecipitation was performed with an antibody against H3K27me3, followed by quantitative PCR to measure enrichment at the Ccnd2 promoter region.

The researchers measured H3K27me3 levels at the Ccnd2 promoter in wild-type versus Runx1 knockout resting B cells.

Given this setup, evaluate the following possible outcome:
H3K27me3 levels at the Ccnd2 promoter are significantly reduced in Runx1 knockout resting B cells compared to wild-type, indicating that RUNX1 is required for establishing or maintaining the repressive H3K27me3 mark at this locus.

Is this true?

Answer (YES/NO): NO